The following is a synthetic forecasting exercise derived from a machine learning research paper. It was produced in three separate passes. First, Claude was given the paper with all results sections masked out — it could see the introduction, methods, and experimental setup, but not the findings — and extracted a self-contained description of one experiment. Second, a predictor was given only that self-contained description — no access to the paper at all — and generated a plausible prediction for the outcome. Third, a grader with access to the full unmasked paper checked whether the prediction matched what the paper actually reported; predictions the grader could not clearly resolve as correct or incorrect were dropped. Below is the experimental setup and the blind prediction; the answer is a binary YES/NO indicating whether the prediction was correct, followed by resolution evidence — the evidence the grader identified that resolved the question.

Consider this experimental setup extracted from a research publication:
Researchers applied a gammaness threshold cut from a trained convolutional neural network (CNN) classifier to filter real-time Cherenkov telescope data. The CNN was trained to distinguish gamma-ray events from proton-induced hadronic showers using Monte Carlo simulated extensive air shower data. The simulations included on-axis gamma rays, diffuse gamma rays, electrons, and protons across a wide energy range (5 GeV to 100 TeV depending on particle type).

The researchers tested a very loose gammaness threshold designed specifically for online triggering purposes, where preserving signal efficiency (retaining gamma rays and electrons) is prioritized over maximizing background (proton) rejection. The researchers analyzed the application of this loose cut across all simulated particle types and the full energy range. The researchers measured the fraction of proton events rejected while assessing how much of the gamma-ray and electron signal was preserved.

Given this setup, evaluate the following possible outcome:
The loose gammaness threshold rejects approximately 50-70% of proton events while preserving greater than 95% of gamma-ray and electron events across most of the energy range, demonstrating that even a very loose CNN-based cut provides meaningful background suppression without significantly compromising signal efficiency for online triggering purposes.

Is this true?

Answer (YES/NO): NO